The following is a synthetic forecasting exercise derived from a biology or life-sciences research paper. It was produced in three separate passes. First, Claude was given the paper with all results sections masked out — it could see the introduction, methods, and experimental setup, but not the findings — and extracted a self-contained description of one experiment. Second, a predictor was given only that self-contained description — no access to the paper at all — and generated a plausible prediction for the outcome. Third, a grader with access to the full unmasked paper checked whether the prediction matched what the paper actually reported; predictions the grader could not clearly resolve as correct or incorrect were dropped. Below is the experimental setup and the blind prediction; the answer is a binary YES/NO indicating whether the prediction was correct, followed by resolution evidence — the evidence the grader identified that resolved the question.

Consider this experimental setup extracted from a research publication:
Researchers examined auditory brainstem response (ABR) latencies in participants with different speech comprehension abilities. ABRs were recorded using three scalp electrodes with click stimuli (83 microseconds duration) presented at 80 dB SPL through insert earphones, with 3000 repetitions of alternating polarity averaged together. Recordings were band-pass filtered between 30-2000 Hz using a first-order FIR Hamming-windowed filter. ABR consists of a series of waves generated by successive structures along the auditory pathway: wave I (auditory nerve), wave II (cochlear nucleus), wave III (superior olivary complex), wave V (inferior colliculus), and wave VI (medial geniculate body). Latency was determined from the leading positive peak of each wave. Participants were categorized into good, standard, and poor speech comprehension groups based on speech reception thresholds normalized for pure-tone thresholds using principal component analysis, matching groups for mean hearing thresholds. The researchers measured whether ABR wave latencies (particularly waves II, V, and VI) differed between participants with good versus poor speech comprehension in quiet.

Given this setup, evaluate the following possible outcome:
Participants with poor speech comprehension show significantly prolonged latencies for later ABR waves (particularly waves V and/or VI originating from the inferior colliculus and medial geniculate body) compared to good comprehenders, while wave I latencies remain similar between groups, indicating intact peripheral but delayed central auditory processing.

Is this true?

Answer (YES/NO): YES